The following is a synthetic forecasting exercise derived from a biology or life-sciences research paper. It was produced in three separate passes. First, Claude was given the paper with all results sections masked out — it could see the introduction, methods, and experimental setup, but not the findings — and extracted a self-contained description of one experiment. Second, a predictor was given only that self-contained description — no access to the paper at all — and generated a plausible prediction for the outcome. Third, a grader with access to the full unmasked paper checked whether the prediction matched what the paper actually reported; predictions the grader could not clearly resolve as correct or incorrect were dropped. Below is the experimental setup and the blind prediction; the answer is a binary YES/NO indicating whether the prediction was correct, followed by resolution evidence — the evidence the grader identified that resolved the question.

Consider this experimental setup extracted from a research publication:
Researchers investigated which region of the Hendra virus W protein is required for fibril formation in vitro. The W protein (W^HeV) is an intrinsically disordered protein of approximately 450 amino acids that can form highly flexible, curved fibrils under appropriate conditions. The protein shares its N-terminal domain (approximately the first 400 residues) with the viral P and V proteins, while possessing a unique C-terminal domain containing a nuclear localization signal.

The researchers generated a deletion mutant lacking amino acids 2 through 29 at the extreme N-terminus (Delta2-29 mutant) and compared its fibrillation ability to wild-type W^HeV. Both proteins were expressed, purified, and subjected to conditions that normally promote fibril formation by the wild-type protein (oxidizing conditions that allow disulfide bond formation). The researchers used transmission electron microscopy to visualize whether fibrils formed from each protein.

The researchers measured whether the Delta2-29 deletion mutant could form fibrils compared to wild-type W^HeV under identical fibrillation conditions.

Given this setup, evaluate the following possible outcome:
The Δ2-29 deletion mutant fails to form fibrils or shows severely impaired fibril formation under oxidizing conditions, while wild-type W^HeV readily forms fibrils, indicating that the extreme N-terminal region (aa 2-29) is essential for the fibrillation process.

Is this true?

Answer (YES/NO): YES